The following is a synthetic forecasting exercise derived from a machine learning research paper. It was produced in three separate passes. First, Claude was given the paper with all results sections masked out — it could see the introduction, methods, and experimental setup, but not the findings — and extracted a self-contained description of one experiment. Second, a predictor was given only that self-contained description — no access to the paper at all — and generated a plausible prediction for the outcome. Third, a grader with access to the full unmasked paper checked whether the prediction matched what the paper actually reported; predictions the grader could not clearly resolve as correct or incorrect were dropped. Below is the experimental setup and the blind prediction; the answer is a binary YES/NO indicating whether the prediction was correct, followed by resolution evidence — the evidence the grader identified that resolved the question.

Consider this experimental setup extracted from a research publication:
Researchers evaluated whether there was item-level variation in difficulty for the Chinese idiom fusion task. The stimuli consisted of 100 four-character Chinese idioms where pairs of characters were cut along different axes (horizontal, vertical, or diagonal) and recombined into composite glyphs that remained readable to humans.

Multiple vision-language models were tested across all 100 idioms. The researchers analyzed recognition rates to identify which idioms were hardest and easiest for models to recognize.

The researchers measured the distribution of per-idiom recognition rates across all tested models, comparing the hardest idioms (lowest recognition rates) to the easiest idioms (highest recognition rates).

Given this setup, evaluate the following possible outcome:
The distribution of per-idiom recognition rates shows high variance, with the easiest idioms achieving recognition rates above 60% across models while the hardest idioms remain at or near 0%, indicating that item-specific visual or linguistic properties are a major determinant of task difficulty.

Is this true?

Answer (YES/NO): NO